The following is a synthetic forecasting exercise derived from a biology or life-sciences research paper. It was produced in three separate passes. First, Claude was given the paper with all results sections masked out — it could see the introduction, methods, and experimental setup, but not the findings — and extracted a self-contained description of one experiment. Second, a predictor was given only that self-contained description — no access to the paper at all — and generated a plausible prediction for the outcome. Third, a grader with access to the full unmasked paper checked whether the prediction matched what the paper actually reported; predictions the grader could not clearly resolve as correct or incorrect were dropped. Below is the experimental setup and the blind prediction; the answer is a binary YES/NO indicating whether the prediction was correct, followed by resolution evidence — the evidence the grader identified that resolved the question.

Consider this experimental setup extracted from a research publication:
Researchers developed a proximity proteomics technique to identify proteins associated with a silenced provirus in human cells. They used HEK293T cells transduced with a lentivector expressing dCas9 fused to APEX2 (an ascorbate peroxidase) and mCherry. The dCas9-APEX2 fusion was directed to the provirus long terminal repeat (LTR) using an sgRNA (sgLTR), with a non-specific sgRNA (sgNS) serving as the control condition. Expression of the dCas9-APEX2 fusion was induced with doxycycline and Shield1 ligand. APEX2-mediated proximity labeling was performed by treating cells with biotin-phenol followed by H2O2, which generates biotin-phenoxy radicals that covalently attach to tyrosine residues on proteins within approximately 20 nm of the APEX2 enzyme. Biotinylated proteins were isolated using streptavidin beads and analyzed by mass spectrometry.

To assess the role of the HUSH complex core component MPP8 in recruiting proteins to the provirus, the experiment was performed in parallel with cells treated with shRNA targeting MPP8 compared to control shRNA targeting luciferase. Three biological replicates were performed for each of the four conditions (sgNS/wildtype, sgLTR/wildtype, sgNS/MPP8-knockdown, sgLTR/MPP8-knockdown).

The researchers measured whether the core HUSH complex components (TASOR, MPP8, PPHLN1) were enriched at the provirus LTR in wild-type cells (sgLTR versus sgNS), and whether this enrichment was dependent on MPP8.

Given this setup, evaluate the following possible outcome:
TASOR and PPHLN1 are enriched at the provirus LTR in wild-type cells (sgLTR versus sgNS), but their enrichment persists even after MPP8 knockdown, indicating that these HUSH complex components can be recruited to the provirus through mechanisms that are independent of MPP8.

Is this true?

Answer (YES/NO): NO